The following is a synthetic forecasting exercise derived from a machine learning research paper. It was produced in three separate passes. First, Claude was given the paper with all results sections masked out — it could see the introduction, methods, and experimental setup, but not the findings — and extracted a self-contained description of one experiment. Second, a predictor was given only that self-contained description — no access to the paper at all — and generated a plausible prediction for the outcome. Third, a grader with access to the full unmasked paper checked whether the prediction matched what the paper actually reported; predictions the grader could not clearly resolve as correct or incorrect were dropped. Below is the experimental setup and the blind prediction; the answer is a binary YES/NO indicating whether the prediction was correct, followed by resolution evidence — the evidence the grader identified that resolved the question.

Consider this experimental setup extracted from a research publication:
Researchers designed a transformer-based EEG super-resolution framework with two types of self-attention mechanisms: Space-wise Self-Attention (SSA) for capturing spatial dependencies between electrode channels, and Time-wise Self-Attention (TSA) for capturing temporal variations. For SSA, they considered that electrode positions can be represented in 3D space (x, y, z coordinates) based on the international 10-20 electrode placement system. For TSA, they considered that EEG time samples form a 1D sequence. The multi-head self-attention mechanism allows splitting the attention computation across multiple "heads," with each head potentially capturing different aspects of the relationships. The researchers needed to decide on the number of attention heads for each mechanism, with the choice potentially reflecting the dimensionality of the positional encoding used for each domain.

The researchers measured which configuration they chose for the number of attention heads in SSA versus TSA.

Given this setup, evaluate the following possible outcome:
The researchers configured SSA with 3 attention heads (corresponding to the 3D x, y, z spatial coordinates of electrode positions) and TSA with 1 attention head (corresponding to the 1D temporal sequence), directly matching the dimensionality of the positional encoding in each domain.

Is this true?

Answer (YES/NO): YES